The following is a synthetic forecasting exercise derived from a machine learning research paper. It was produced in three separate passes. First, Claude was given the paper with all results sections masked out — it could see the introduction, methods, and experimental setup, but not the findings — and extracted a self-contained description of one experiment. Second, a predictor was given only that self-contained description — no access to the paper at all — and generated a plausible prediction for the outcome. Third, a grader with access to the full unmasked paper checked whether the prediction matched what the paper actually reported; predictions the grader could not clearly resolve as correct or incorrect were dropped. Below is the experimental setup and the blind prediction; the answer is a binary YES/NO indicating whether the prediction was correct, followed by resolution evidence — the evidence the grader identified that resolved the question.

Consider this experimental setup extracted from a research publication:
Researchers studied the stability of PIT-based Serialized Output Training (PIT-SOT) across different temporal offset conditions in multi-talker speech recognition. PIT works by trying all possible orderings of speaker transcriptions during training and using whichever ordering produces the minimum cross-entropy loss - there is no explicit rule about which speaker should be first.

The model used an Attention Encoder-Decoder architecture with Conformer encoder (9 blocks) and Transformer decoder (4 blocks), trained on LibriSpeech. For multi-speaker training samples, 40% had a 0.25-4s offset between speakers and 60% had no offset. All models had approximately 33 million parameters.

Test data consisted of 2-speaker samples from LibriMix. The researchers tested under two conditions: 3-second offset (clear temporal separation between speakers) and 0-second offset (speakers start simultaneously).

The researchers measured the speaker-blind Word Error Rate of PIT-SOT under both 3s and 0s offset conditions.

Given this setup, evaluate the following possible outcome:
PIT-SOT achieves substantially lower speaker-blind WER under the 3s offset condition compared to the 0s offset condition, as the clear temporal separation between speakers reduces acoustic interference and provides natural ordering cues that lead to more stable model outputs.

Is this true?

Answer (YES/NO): NO